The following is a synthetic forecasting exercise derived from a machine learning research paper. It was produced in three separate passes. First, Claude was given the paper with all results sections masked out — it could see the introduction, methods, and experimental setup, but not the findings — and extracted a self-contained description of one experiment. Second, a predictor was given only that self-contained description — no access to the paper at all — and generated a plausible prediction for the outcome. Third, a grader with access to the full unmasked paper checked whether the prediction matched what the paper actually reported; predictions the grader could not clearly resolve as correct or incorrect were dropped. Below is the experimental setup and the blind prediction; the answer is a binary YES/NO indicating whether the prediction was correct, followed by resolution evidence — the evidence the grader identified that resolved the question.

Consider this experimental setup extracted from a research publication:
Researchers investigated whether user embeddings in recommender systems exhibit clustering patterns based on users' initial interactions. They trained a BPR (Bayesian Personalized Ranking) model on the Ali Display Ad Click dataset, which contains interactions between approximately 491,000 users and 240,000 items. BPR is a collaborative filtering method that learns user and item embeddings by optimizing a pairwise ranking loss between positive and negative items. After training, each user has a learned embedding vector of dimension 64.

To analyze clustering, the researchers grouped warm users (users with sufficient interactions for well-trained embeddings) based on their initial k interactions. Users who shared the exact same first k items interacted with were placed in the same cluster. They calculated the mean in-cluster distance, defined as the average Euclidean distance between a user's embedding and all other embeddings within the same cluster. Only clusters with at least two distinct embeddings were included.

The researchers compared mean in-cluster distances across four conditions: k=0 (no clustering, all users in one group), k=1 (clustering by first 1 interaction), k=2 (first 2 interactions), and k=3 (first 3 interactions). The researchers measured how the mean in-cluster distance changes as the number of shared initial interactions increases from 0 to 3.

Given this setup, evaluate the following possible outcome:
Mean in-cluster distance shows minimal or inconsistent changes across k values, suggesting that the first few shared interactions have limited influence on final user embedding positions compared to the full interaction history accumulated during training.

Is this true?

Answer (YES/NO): NO